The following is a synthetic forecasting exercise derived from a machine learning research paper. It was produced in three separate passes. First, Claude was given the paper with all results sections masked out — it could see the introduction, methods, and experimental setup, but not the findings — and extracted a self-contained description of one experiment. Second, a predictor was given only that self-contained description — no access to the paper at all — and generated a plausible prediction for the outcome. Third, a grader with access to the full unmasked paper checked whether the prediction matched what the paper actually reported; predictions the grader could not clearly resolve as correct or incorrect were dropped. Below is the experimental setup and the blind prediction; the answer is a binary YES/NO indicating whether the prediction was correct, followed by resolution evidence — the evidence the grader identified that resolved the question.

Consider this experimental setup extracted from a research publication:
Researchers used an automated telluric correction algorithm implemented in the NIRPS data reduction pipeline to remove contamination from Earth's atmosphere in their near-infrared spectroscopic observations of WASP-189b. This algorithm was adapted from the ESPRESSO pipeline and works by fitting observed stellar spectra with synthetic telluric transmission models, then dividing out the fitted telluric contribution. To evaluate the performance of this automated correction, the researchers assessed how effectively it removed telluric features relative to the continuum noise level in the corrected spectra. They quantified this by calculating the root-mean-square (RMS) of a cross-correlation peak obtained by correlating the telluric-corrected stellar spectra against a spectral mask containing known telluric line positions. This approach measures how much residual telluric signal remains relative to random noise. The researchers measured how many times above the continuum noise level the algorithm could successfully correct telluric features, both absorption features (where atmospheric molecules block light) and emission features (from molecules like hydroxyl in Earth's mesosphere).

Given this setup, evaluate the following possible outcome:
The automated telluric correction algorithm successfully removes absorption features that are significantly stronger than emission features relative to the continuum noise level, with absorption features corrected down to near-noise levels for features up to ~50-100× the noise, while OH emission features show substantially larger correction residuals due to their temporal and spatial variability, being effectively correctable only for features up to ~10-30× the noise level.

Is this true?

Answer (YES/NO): NO